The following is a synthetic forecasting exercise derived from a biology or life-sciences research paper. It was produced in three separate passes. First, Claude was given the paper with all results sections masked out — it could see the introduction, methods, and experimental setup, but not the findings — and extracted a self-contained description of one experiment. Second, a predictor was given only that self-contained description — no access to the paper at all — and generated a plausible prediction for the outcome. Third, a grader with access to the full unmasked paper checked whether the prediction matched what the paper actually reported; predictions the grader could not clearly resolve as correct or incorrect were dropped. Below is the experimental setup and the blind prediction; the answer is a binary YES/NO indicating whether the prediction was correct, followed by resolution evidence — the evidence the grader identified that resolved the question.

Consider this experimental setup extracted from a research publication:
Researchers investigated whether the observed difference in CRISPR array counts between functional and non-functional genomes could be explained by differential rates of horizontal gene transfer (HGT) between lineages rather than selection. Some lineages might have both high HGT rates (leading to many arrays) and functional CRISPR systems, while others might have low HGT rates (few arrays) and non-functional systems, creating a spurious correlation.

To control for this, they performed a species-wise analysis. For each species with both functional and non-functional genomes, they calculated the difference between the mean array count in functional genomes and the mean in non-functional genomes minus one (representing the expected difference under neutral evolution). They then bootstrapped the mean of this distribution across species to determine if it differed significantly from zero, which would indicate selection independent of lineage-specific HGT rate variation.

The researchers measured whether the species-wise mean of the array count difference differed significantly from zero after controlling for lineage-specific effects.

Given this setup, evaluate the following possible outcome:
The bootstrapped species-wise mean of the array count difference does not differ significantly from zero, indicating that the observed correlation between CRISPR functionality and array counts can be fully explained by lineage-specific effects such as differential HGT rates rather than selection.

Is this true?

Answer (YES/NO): NO